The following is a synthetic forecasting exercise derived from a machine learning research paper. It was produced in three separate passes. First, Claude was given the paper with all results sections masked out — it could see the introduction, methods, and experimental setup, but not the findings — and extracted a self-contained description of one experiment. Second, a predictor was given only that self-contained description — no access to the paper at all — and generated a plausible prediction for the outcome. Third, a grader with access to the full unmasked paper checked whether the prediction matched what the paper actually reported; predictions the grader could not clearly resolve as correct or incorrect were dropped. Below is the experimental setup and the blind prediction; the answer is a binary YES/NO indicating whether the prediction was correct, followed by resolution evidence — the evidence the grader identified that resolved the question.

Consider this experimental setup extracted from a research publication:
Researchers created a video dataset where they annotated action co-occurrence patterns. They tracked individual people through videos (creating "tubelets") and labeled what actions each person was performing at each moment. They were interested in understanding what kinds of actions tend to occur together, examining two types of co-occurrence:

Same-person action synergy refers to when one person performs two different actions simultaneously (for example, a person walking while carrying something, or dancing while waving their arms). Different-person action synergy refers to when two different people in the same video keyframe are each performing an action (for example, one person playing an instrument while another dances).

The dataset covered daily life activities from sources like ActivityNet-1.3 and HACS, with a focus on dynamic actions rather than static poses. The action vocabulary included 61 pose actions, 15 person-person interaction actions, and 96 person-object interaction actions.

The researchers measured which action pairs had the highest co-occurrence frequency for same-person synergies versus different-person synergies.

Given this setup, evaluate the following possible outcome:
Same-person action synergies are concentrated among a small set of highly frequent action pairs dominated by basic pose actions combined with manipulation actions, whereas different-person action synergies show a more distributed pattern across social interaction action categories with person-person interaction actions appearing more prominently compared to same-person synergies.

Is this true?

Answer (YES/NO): NO